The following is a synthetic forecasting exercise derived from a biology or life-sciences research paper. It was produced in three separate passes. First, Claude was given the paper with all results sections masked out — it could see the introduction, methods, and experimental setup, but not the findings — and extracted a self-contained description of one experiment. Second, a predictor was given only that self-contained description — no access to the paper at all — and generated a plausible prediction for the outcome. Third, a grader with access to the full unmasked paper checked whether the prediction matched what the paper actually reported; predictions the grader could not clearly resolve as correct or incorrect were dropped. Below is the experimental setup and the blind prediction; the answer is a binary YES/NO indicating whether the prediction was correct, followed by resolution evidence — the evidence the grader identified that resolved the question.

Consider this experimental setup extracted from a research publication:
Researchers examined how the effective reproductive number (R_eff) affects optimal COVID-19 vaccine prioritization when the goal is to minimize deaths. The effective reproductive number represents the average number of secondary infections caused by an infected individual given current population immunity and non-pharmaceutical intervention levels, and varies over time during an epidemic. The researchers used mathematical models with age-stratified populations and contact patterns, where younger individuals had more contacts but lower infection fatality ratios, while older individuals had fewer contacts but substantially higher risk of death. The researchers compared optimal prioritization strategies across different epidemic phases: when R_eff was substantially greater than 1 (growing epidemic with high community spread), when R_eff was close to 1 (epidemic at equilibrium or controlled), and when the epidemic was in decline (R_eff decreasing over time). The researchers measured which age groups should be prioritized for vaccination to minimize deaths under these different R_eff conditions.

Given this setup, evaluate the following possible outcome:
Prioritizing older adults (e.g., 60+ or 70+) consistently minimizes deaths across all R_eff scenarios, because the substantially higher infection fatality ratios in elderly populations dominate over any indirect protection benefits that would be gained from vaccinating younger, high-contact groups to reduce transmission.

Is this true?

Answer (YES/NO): NO